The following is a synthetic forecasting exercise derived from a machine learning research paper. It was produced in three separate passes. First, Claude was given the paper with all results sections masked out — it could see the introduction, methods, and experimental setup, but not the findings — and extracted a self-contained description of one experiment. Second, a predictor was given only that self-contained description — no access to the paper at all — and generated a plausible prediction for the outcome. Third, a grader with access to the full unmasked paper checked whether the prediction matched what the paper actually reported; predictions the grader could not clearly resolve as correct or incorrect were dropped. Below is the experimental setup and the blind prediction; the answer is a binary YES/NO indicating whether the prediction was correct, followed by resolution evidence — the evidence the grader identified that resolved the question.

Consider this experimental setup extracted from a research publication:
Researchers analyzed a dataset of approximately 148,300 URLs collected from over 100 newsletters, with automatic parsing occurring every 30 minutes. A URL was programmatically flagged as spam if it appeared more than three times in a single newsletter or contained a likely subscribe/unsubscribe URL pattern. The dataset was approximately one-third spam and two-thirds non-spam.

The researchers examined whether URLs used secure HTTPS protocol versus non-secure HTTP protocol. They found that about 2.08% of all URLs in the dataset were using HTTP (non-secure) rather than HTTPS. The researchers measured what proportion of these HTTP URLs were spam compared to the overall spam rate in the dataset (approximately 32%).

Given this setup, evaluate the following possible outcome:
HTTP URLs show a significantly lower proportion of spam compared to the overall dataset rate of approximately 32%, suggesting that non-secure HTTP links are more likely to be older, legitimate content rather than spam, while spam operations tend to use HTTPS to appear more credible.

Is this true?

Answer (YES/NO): NO